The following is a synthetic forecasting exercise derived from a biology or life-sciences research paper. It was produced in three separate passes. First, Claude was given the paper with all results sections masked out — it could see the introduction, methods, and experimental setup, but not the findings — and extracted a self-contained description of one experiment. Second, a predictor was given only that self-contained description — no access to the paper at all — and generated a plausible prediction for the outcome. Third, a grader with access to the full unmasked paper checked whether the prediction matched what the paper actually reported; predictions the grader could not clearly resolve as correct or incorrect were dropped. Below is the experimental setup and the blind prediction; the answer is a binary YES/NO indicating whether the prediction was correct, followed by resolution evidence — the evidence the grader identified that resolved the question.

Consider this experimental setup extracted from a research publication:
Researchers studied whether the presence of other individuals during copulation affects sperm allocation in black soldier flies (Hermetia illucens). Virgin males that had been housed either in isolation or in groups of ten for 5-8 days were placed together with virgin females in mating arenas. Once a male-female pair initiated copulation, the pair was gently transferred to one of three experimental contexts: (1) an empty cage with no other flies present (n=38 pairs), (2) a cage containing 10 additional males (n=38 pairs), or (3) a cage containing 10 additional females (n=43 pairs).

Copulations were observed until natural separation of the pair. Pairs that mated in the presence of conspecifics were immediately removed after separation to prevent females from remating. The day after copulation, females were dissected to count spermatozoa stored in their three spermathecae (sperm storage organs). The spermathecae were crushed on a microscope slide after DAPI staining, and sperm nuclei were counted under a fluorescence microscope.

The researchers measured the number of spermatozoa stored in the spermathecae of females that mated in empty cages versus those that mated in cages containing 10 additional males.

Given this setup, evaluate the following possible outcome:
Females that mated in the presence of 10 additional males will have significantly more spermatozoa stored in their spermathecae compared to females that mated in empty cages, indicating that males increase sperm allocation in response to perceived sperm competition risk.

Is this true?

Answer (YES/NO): YES